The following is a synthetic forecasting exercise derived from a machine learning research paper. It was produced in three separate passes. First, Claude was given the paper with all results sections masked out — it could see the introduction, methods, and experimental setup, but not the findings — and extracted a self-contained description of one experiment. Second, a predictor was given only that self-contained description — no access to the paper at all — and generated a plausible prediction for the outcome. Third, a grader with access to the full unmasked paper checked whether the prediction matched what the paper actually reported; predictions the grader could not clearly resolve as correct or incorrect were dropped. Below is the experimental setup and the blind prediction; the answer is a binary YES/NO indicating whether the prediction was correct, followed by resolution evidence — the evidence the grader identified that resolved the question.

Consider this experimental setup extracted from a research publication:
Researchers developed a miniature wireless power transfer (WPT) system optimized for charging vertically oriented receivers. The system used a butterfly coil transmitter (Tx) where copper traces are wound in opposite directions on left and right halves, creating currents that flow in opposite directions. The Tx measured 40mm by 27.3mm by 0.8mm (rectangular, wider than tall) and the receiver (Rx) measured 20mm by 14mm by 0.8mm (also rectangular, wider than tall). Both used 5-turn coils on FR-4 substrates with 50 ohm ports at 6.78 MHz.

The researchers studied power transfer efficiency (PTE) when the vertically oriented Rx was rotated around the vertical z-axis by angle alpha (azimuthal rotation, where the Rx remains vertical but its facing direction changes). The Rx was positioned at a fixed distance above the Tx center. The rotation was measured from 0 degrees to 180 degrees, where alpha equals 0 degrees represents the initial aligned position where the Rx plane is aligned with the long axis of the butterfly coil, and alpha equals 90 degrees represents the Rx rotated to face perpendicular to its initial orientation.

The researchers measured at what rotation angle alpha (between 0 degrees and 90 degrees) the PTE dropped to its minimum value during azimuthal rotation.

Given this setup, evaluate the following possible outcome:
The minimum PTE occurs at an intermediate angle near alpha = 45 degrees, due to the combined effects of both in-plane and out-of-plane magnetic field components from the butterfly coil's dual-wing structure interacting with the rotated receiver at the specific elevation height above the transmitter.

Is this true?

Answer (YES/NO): NO